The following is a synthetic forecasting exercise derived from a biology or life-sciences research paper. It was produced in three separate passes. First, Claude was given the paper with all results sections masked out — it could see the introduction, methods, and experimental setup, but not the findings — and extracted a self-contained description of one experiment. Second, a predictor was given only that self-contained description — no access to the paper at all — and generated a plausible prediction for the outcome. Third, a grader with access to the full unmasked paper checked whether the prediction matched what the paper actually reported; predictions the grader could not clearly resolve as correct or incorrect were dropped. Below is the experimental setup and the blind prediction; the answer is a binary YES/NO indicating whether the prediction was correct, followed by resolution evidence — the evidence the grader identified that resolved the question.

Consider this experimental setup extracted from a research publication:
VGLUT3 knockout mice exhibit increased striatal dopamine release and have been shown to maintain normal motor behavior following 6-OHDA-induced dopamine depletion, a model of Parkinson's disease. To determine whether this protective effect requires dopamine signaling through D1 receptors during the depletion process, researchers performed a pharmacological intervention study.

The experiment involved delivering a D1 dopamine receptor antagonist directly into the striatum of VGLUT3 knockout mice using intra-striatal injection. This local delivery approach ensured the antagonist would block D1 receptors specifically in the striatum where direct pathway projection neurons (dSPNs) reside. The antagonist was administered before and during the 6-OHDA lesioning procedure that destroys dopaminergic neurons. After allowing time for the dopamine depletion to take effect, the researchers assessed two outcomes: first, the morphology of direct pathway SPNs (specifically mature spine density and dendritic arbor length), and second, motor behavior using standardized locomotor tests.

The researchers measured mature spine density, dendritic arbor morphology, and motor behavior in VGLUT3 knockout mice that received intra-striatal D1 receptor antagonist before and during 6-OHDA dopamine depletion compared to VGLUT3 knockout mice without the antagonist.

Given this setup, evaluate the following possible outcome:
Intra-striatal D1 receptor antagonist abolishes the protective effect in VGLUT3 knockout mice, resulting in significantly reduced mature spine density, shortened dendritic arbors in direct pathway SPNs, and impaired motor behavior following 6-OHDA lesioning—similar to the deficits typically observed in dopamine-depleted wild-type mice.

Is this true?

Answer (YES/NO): NO